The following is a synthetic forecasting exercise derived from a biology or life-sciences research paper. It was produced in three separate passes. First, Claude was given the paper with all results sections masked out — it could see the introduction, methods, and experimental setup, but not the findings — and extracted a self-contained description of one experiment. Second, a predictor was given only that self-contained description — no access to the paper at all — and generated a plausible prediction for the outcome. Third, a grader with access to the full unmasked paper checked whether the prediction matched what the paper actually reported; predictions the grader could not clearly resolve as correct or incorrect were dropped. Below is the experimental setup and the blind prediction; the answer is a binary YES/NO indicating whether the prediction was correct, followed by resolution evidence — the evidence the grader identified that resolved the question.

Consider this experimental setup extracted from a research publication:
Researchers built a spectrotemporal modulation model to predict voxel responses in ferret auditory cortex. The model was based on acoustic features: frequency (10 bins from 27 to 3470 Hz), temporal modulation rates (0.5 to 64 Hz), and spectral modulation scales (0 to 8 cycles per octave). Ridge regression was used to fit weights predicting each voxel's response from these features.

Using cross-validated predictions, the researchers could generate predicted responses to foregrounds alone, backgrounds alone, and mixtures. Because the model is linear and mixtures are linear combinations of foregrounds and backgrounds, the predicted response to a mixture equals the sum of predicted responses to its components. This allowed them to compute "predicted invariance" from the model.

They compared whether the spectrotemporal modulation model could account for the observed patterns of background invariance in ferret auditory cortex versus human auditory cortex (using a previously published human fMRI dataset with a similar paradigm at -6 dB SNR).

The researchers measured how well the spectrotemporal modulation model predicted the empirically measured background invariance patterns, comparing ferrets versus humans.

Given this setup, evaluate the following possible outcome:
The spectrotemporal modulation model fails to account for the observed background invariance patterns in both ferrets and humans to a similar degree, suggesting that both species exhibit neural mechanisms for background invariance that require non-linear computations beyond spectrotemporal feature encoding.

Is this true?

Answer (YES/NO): NO